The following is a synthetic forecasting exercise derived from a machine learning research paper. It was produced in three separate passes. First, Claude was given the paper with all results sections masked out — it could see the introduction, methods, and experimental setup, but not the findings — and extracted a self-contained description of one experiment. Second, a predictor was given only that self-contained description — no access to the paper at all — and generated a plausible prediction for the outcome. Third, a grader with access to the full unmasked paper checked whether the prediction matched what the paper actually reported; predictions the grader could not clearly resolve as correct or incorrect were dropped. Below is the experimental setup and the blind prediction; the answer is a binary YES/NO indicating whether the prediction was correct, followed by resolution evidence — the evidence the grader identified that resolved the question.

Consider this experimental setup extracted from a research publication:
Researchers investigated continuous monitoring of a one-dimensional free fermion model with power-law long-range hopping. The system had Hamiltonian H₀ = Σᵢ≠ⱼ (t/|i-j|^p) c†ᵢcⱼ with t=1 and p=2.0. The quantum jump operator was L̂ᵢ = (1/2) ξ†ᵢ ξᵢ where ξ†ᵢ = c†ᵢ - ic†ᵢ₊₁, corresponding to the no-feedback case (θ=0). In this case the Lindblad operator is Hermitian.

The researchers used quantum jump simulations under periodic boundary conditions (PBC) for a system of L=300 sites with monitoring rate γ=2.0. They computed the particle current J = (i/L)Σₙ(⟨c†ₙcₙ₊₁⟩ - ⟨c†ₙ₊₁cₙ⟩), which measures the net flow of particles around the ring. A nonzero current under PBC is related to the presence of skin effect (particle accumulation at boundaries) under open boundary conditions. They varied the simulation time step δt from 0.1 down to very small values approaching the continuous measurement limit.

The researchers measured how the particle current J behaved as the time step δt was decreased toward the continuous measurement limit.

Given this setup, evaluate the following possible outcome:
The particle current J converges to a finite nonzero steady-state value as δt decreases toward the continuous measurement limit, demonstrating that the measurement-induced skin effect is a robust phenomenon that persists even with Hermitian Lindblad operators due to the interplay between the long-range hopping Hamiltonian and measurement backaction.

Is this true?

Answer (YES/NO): NO